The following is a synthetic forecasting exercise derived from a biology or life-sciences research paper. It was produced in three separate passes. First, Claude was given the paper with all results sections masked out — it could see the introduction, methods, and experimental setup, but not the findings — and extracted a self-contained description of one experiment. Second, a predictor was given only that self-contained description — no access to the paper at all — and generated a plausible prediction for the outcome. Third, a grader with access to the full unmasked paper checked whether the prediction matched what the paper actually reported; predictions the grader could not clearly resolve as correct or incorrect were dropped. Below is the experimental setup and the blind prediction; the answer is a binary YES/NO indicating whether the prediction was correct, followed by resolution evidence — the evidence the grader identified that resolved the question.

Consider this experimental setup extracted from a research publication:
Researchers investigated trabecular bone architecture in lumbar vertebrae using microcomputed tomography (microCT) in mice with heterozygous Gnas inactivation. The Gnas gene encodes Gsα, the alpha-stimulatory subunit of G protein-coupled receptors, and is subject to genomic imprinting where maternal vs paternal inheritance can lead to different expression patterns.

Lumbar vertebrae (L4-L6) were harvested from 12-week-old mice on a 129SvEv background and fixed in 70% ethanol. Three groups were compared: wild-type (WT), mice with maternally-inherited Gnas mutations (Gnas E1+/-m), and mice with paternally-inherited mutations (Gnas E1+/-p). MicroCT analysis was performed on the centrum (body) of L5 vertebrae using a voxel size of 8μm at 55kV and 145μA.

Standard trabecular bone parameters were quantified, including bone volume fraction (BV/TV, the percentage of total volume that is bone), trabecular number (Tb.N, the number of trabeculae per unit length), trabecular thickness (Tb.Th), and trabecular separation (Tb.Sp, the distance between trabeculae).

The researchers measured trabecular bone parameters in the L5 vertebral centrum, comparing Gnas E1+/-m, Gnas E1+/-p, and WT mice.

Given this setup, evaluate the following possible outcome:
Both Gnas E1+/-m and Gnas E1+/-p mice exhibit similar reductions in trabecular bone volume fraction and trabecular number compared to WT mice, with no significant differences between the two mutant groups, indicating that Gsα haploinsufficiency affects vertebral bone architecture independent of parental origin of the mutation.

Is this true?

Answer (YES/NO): NO